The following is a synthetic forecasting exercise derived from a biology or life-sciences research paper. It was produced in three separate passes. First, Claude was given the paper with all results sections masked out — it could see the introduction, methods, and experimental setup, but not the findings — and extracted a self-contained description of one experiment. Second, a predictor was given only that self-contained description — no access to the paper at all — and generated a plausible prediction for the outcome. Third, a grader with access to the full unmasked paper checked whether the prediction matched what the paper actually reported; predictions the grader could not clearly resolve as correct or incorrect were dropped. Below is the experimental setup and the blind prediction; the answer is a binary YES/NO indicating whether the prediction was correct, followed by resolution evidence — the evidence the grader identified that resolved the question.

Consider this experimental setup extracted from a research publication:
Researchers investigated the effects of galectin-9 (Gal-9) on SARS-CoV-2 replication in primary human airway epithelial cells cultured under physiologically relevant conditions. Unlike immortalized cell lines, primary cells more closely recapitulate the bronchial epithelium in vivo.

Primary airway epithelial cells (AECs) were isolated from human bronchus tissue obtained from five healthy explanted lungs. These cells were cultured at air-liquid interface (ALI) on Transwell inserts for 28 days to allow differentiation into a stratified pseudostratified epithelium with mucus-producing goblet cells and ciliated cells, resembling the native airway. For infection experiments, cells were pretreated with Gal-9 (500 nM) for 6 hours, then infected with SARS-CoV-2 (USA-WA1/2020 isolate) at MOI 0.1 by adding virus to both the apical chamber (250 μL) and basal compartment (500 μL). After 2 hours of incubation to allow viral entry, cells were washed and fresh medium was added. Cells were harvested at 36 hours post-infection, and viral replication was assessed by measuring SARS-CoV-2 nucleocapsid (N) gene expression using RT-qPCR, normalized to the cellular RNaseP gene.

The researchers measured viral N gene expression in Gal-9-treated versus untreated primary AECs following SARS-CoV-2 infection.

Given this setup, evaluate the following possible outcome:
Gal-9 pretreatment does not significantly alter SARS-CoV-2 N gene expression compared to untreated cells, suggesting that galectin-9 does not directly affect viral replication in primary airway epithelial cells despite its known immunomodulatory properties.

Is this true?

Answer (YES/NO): NO